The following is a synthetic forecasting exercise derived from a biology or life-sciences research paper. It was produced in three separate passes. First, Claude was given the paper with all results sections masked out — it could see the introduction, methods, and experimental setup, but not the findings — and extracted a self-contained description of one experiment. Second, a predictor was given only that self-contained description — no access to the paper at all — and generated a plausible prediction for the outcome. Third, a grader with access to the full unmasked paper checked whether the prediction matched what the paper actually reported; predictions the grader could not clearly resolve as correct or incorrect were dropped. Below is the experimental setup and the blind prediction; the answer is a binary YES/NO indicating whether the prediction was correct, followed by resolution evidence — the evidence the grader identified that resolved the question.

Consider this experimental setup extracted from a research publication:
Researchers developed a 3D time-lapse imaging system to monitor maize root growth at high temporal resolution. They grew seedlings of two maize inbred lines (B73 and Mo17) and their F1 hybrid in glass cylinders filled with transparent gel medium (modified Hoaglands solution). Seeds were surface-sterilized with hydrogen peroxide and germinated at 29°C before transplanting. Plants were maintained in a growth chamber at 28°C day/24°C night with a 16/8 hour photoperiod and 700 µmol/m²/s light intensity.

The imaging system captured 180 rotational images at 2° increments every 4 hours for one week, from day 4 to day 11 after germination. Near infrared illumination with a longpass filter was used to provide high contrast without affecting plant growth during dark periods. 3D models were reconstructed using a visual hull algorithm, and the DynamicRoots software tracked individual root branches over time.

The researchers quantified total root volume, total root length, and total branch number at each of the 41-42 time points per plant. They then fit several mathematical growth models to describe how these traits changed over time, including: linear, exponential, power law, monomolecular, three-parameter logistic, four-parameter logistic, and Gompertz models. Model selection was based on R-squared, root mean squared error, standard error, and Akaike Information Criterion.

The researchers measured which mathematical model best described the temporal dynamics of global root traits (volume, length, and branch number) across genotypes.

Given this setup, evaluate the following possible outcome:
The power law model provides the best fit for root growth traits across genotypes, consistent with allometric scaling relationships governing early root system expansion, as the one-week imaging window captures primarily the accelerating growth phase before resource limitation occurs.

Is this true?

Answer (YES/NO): NO